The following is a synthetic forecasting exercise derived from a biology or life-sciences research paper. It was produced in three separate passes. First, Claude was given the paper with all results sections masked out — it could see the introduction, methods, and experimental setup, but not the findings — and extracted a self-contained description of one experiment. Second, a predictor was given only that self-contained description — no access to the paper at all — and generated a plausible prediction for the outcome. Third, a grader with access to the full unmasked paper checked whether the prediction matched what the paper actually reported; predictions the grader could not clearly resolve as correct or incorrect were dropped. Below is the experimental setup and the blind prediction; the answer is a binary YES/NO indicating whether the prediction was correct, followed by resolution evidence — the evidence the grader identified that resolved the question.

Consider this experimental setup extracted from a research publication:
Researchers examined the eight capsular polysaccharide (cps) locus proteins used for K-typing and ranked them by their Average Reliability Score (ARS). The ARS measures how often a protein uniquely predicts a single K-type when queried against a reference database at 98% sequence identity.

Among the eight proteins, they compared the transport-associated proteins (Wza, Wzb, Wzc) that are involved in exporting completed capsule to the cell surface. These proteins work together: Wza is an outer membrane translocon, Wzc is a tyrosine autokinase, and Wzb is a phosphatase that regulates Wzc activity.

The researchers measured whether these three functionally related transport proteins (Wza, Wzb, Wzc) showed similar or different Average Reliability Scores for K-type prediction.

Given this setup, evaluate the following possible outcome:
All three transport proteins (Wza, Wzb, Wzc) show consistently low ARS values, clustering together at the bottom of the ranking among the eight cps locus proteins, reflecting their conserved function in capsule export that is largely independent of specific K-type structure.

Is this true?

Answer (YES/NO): NO